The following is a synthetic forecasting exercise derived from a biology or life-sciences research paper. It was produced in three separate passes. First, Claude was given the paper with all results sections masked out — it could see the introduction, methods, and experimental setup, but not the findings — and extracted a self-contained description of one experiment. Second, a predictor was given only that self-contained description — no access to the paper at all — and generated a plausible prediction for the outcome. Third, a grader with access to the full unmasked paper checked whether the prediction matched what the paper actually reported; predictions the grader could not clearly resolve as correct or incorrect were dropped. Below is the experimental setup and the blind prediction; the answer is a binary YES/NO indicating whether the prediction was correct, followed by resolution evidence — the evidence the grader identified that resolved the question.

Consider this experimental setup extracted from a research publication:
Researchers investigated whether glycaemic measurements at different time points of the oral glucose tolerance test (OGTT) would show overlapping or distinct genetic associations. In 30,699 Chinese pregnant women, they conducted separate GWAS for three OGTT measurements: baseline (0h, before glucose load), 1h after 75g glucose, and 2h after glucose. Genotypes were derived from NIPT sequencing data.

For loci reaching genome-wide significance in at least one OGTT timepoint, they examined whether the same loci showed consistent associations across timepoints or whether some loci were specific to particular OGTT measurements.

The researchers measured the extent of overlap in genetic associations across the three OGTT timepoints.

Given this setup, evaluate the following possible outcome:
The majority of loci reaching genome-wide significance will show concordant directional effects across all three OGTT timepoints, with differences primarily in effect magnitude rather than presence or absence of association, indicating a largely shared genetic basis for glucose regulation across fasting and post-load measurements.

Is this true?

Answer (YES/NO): NO